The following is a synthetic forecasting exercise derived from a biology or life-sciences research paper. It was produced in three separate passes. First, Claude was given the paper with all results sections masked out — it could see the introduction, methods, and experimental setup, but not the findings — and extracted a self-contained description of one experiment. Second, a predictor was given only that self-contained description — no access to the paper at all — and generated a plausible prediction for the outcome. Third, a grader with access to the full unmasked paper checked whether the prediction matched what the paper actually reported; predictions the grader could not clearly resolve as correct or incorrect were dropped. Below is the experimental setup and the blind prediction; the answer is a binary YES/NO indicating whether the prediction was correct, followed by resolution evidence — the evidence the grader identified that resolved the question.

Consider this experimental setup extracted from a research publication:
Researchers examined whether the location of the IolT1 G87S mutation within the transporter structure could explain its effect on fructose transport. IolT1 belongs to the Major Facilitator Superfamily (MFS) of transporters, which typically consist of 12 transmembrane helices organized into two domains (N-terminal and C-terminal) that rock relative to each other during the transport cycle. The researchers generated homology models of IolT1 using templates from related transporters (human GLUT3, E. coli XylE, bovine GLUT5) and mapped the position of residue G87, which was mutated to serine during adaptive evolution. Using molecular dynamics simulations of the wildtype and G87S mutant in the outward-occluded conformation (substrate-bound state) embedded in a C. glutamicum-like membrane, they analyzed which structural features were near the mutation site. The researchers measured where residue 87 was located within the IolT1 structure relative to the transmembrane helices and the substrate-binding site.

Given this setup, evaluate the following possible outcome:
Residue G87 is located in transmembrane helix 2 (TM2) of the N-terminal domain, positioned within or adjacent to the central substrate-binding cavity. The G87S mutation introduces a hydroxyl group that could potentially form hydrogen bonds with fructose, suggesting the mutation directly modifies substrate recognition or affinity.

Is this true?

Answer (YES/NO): NO